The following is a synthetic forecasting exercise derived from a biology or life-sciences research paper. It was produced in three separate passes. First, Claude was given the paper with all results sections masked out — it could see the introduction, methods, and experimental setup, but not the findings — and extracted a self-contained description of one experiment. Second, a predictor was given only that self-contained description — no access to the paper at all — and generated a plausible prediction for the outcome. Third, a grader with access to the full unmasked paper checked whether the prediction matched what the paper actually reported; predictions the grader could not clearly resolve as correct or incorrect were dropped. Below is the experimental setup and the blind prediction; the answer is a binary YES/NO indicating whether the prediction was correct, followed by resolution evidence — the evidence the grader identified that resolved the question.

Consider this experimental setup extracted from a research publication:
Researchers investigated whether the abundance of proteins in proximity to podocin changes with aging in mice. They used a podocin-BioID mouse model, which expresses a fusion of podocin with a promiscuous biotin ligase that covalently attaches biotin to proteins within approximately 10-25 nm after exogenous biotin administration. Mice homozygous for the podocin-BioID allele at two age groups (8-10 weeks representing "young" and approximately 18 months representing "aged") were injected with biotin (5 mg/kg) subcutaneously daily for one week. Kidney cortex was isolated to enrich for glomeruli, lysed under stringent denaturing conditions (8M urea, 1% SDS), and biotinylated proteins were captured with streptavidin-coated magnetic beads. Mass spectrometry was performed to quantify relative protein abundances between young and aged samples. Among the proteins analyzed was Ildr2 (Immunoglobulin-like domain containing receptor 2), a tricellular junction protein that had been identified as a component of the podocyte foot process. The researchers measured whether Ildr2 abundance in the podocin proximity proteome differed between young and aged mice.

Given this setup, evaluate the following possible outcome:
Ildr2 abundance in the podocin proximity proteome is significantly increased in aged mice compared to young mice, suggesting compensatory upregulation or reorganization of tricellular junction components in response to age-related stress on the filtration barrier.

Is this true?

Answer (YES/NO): YES